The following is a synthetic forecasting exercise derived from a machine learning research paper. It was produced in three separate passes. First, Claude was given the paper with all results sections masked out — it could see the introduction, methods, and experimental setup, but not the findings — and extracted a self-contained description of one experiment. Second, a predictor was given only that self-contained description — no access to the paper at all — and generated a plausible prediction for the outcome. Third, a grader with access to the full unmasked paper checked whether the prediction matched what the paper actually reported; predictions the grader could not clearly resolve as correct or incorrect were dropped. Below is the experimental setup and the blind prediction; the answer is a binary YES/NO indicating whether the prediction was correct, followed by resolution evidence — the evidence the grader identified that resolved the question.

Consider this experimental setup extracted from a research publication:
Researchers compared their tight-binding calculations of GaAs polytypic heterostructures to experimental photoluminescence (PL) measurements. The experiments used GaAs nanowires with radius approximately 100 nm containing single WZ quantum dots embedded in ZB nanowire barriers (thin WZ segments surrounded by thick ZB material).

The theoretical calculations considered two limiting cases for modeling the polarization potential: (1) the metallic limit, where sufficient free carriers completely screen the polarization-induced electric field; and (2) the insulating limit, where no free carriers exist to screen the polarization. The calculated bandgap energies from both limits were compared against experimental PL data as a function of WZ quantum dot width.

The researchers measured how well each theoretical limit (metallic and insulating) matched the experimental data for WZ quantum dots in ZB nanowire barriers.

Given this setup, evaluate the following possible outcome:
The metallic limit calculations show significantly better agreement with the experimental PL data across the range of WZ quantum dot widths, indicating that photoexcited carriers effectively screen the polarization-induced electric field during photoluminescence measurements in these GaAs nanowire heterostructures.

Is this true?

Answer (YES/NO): NO